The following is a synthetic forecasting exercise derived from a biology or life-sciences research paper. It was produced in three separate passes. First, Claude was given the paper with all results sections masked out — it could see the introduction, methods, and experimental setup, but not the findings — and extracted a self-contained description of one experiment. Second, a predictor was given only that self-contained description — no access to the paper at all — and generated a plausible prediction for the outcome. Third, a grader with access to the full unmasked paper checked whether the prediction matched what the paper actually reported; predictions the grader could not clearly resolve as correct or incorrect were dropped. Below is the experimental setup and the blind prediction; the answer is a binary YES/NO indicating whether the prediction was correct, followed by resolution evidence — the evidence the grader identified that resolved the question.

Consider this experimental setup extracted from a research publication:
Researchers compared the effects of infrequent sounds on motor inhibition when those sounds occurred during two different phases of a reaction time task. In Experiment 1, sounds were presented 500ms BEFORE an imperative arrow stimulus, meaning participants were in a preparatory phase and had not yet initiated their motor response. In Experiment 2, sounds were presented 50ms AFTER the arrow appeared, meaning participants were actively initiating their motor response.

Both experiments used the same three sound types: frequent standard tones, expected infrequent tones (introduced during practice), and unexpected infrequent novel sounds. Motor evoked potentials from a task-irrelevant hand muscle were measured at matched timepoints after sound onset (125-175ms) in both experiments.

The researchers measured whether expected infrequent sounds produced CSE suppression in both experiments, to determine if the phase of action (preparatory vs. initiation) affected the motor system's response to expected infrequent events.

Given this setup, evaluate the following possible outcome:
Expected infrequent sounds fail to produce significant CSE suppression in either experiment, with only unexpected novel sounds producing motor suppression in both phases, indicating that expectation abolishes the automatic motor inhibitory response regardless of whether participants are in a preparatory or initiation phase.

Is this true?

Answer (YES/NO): NO